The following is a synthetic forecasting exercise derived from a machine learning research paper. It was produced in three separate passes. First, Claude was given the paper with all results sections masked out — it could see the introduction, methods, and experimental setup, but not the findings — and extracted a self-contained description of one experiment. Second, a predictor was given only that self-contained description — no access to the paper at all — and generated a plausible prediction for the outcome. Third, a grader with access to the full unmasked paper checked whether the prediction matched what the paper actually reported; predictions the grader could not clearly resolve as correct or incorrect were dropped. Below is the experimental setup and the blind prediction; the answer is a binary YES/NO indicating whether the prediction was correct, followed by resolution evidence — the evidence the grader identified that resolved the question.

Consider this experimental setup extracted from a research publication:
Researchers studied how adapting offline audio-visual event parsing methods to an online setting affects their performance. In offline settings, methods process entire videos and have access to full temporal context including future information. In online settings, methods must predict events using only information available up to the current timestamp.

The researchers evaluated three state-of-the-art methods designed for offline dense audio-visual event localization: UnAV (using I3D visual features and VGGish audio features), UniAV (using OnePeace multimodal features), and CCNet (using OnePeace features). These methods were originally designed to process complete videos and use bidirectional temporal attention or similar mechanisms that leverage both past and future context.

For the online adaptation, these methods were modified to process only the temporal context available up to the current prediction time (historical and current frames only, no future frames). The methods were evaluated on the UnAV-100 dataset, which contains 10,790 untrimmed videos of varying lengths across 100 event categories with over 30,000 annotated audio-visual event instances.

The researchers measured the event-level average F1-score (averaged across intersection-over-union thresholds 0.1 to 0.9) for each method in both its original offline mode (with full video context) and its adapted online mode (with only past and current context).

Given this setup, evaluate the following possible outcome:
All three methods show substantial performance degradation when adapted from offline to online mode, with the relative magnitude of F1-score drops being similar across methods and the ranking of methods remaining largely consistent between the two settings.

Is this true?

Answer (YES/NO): NO